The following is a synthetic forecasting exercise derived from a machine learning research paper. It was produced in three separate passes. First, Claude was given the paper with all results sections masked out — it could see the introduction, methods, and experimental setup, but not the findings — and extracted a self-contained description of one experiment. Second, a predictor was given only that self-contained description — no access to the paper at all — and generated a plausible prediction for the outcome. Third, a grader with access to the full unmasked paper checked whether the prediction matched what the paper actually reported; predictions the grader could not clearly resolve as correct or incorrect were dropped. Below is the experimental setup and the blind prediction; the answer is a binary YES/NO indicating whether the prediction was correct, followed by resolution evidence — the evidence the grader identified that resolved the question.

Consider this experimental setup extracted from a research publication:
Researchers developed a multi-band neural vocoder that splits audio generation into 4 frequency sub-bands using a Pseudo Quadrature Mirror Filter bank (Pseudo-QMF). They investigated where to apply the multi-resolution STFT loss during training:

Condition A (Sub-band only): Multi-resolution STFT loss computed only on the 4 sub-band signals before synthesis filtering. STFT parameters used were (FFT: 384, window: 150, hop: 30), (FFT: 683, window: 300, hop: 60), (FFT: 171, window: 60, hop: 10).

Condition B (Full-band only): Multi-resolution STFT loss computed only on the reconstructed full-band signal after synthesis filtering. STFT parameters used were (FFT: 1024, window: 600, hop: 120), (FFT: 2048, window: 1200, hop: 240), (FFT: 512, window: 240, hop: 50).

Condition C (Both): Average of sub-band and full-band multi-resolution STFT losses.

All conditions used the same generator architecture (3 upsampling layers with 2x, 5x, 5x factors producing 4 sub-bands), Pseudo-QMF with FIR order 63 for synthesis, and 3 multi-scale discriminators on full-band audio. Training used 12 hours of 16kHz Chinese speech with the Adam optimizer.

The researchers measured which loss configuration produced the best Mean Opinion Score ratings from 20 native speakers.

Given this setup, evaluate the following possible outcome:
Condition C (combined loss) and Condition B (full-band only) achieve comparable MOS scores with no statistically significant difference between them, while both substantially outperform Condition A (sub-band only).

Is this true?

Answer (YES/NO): NO